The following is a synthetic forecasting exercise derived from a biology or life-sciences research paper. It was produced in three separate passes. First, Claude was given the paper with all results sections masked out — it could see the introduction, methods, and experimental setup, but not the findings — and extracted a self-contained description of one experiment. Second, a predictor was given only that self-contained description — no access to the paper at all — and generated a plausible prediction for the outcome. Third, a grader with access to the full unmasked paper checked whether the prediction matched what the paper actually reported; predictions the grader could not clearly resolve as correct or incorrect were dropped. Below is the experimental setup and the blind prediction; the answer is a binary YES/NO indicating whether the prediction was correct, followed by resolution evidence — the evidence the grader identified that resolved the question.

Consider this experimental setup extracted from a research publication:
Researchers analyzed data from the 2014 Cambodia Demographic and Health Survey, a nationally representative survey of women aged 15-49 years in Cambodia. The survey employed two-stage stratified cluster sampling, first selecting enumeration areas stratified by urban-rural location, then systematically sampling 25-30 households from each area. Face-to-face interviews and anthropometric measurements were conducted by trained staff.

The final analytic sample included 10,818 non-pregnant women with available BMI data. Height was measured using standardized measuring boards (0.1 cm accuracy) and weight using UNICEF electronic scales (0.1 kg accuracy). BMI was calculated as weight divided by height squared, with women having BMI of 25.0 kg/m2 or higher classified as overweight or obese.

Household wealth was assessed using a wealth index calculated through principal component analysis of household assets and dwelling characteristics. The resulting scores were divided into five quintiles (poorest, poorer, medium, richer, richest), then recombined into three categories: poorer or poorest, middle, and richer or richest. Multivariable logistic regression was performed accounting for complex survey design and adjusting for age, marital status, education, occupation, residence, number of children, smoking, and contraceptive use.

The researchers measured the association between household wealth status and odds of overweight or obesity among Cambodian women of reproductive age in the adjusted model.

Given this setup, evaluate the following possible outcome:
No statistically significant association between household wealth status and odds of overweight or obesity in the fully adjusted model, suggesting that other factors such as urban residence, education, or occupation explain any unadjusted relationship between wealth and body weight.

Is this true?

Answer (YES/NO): NO